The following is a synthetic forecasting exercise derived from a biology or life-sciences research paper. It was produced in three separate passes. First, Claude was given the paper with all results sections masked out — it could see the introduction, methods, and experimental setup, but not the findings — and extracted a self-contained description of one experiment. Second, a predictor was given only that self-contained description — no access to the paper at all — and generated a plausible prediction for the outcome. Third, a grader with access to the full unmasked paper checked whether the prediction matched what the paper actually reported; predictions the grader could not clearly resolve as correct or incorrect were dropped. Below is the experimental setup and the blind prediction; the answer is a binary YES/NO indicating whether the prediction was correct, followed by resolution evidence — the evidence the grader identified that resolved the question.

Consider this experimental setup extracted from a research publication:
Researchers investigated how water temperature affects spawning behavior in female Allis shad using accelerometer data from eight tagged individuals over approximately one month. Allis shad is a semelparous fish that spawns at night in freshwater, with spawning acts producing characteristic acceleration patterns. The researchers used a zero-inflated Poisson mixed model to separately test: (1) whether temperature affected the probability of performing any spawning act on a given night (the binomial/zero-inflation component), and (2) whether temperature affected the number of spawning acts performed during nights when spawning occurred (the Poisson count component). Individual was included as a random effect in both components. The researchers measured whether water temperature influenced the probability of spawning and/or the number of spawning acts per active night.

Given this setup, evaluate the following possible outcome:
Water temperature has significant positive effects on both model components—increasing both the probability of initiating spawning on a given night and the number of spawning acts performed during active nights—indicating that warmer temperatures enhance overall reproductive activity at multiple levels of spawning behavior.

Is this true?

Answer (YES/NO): NO